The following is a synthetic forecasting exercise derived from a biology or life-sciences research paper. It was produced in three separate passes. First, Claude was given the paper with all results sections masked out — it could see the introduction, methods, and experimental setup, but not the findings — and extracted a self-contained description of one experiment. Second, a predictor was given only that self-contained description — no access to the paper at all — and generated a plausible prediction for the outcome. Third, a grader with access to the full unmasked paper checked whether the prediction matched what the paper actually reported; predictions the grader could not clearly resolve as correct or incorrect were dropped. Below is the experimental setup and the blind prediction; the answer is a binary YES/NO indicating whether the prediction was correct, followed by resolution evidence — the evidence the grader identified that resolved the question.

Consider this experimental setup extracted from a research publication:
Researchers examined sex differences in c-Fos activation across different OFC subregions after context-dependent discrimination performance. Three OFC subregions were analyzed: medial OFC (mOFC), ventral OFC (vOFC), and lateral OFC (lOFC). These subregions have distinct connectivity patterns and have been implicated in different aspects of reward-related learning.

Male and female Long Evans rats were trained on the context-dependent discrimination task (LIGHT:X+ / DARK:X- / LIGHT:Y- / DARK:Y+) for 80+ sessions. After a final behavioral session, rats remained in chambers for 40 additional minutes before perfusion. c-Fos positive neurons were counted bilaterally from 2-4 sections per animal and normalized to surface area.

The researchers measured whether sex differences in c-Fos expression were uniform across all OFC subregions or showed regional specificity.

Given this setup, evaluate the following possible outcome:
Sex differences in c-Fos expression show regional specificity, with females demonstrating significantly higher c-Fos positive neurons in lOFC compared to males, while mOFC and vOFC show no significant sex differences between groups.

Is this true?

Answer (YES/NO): NO